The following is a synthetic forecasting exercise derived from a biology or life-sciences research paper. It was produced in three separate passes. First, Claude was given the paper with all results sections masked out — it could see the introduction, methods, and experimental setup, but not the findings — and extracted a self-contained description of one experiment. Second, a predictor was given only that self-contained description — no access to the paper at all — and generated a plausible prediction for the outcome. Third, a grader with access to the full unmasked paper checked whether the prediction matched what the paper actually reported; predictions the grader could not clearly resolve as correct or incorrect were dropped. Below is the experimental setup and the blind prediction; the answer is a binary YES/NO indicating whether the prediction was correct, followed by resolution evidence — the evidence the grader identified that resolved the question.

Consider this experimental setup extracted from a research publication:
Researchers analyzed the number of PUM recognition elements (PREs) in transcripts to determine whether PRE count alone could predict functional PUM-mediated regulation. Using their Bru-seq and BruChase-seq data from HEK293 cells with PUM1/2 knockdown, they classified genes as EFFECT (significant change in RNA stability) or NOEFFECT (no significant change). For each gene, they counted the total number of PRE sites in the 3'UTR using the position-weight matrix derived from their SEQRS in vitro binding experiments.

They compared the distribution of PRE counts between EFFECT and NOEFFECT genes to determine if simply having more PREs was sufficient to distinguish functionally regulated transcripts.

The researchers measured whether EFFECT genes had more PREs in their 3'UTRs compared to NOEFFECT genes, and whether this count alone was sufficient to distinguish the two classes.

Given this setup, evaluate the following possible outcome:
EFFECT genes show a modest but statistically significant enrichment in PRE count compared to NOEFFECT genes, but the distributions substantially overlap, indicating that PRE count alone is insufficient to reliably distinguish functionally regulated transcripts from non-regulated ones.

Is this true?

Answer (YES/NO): YES